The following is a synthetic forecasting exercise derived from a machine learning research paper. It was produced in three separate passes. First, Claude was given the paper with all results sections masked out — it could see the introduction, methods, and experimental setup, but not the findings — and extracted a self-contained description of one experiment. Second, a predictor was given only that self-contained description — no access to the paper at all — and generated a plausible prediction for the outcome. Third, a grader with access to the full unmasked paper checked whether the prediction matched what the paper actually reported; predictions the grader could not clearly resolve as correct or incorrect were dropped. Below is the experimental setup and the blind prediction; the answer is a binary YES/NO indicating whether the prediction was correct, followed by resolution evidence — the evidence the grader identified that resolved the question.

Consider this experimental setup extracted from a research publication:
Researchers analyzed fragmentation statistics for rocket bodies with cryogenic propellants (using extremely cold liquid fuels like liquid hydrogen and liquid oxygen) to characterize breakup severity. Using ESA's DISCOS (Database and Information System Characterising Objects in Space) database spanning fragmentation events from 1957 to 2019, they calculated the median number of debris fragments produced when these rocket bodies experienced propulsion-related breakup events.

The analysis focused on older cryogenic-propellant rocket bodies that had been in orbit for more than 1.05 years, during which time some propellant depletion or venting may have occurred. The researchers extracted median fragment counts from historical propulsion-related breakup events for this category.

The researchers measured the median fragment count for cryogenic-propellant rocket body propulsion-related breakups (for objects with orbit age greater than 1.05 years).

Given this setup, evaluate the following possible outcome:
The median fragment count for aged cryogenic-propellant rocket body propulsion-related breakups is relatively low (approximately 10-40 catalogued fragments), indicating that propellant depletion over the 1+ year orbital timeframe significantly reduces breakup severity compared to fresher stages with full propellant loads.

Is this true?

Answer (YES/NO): NO